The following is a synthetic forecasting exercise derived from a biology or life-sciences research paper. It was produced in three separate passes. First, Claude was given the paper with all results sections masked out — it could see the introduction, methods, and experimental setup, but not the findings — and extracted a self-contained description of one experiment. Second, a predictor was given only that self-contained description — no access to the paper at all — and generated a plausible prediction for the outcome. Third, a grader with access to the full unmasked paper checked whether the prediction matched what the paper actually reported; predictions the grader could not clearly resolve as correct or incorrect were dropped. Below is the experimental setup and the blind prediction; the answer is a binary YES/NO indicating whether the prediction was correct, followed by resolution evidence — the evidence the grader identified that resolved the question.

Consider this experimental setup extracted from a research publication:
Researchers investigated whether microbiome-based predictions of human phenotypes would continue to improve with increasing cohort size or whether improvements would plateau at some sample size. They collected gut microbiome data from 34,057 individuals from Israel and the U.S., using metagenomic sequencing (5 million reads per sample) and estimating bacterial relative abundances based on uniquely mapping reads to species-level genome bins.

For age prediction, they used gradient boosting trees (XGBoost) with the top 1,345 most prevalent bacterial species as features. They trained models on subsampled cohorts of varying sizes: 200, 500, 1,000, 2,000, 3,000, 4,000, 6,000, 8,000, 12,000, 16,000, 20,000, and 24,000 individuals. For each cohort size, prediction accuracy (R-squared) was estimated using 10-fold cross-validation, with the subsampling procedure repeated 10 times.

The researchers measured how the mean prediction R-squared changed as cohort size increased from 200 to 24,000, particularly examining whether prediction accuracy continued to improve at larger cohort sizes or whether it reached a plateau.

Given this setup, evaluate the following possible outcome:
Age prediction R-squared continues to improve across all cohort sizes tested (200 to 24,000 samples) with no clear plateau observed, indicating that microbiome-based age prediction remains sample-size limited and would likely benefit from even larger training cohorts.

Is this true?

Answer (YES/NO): NO